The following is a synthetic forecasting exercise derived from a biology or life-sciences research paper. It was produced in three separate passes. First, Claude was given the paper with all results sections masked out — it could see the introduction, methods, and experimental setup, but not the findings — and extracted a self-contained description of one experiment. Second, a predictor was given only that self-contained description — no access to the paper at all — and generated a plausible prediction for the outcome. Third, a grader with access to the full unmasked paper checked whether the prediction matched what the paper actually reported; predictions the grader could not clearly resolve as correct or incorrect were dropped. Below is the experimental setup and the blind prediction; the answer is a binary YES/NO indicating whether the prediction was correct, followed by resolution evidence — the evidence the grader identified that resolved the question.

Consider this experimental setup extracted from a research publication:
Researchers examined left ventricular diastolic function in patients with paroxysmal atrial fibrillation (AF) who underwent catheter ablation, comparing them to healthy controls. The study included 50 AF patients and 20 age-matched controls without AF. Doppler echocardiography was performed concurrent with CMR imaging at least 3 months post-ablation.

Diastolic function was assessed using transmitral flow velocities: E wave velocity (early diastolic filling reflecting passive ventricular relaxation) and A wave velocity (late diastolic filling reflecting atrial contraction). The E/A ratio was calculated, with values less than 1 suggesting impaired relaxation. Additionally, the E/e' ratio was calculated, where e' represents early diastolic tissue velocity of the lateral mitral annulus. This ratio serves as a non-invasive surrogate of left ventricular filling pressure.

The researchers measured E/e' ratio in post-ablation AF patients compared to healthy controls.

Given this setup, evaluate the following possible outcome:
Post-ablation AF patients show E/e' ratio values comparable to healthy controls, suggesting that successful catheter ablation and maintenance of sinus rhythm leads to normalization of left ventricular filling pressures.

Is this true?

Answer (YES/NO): YES